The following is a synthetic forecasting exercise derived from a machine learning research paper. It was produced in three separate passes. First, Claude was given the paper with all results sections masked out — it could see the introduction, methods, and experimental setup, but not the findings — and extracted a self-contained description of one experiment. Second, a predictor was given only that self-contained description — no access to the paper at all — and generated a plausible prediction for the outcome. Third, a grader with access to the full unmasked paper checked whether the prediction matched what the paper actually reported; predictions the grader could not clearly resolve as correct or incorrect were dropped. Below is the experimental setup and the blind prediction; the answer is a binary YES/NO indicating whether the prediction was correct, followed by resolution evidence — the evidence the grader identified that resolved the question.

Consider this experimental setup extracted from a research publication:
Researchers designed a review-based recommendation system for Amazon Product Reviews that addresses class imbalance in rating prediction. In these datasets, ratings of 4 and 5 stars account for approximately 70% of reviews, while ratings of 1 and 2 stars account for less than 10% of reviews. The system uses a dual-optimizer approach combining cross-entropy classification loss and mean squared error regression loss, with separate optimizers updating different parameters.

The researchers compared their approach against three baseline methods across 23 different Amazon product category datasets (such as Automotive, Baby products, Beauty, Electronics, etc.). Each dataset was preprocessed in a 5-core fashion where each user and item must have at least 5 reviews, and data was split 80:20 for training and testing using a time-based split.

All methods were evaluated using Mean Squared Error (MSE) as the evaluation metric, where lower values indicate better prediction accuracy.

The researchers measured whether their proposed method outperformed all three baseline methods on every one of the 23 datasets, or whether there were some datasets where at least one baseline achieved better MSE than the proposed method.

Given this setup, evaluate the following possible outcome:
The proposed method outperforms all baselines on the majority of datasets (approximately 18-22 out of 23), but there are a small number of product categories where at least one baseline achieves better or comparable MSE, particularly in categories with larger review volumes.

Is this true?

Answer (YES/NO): NO